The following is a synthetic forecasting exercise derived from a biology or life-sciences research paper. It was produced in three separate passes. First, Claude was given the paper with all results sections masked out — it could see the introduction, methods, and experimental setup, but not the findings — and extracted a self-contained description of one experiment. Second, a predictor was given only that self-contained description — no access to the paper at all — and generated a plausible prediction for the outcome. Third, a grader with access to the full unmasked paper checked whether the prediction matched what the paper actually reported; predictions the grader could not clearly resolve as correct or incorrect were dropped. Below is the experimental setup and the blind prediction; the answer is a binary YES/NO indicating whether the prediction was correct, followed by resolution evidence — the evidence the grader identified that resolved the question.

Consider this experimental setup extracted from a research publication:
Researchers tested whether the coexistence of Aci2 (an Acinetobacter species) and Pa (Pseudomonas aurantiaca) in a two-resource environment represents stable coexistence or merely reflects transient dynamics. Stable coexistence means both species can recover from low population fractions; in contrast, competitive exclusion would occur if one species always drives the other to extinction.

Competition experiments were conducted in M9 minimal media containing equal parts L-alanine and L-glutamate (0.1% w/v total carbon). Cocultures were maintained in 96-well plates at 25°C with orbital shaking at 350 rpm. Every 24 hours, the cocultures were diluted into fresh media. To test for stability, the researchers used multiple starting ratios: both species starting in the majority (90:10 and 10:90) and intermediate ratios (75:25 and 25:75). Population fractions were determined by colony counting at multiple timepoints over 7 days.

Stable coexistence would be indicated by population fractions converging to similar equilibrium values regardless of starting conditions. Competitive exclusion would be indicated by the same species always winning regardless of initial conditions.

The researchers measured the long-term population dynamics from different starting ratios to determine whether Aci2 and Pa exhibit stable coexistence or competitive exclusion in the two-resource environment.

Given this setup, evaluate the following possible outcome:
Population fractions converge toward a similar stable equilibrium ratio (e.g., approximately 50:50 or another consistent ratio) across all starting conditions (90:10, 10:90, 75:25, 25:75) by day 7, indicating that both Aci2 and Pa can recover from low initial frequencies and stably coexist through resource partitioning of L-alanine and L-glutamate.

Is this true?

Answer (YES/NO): YES